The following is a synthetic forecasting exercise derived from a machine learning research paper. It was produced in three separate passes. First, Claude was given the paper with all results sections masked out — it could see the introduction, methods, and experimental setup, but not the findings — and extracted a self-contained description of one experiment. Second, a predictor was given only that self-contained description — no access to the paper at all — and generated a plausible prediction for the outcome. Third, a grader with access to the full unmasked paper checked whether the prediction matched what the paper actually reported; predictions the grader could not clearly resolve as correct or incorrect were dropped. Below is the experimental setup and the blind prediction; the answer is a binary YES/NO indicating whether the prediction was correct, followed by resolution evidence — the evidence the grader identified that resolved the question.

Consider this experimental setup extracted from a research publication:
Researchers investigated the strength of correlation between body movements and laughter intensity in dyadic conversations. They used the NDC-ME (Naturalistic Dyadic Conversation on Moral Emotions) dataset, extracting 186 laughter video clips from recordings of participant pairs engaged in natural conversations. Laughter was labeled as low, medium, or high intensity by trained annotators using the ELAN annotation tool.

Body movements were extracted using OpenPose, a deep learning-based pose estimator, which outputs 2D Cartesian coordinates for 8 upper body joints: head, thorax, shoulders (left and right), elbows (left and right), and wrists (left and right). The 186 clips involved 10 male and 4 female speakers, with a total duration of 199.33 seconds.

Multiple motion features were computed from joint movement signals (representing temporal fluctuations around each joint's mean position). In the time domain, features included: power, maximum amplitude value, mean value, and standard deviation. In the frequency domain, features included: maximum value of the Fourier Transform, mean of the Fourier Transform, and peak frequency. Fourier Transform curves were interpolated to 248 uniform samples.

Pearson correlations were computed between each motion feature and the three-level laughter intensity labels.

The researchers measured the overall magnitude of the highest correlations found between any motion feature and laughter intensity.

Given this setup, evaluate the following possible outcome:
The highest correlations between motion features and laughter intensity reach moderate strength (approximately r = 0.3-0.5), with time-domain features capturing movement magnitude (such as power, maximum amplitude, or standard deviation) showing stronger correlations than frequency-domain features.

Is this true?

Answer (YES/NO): NO